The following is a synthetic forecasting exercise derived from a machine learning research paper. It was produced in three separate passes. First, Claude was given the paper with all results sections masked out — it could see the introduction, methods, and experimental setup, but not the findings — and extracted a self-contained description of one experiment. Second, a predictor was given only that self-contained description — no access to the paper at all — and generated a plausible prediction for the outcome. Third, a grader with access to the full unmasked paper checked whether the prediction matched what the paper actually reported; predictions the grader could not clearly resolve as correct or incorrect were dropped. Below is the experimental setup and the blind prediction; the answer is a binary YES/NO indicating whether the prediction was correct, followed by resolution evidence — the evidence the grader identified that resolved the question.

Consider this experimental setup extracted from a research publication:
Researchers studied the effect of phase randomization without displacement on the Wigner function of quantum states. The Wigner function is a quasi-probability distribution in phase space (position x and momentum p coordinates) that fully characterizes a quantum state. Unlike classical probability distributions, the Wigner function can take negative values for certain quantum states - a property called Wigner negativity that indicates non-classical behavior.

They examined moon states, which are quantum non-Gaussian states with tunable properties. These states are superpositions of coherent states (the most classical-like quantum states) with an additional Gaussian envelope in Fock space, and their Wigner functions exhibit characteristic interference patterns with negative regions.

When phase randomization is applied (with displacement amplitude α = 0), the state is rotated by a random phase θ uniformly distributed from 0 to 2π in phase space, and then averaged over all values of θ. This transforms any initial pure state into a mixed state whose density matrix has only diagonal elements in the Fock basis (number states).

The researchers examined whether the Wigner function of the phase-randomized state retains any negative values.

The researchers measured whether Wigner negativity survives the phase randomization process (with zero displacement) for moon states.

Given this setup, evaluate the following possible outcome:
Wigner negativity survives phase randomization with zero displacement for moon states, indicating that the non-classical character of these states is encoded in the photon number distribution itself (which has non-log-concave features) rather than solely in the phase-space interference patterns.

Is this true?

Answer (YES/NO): YES